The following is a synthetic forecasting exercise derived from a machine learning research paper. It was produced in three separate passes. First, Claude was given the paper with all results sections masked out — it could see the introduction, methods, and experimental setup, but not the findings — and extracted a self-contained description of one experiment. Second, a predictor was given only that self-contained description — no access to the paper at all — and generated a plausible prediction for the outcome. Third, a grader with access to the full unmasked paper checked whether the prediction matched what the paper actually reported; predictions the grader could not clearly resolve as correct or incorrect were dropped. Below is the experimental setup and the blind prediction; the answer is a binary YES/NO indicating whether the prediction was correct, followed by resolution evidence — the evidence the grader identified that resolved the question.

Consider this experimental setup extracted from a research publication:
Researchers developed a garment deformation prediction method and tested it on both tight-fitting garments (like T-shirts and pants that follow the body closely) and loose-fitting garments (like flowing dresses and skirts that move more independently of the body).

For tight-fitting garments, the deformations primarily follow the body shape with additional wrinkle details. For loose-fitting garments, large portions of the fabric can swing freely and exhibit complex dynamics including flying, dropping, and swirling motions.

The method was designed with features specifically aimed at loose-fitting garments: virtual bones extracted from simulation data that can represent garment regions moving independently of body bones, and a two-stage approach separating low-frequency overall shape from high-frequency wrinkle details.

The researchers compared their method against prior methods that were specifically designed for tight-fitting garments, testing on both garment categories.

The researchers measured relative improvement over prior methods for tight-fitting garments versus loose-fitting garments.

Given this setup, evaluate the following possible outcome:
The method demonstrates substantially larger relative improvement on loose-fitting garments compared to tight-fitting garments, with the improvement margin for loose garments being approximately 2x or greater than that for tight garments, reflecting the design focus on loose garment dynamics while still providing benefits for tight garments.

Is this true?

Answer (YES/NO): NO